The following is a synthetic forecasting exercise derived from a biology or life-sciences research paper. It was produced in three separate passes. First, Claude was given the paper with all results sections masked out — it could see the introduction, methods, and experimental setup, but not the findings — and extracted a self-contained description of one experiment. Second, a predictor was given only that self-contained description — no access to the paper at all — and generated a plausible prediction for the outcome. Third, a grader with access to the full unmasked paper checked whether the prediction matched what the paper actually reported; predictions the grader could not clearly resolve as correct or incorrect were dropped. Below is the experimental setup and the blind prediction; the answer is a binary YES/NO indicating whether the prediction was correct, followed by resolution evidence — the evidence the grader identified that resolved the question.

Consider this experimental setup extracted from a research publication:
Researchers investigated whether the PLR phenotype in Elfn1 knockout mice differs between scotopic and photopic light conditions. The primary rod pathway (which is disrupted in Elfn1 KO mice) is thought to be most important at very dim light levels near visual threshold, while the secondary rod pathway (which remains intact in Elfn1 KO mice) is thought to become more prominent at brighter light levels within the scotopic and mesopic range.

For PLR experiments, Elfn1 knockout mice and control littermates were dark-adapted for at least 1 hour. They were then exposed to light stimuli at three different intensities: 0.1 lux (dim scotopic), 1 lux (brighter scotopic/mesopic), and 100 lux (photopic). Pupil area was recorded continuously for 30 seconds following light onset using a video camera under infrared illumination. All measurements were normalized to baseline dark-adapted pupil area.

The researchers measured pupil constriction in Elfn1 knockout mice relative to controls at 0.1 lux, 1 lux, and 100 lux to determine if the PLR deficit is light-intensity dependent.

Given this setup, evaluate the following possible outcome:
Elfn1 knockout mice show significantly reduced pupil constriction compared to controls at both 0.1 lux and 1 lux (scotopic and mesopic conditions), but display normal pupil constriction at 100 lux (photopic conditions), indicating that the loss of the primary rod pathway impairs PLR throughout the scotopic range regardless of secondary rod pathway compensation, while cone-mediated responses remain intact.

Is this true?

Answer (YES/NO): NO